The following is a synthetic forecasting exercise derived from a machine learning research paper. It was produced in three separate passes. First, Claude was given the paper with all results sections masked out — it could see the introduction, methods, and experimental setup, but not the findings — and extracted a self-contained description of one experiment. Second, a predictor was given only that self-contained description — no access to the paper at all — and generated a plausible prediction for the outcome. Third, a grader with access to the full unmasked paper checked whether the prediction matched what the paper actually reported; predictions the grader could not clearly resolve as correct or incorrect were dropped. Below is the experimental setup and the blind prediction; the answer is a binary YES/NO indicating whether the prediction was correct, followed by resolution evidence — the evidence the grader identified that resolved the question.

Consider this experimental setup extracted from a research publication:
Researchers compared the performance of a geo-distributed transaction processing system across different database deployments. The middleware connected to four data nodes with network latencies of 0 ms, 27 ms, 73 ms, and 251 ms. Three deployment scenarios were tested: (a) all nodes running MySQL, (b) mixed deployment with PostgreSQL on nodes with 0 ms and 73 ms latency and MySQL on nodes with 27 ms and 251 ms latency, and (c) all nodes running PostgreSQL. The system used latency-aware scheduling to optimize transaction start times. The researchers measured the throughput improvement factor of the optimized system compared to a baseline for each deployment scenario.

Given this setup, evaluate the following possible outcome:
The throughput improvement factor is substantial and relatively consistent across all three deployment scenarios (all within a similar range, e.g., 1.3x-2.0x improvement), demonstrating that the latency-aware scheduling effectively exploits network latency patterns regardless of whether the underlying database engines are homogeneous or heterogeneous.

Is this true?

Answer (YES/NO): NO